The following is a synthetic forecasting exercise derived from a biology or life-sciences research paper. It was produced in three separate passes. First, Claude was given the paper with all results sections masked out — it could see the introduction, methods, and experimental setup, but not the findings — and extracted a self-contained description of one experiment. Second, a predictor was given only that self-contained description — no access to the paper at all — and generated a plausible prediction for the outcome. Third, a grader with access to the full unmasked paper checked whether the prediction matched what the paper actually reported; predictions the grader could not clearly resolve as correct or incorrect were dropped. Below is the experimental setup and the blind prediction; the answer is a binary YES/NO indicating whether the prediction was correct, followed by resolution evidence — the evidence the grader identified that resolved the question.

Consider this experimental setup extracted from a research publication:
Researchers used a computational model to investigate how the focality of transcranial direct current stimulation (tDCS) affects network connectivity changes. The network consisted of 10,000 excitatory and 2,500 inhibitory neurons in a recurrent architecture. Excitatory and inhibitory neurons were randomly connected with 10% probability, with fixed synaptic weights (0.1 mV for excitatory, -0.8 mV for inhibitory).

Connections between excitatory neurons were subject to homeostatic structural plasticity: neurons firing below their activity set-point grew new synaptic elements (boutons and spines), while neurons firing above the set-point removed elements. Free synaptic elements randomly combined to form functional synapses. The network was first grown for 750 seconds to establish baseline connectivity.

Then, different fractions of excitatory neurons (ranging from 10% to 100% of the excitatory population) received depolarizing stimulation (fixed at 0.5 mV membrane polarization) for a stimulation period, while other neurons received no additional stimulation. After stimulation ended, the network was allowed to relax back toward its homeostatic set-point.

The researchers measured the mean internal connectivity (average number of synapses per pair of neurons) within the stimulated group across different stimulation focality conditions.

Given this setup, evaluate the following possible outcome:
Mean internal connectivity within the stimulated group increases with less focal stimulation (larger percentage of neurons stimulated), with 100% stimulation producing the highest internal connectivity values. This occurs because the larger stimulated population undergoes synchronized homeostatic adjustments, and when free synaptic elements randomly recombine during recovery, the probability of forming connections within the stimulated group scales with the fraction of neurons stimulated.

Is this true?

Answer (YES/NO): NO